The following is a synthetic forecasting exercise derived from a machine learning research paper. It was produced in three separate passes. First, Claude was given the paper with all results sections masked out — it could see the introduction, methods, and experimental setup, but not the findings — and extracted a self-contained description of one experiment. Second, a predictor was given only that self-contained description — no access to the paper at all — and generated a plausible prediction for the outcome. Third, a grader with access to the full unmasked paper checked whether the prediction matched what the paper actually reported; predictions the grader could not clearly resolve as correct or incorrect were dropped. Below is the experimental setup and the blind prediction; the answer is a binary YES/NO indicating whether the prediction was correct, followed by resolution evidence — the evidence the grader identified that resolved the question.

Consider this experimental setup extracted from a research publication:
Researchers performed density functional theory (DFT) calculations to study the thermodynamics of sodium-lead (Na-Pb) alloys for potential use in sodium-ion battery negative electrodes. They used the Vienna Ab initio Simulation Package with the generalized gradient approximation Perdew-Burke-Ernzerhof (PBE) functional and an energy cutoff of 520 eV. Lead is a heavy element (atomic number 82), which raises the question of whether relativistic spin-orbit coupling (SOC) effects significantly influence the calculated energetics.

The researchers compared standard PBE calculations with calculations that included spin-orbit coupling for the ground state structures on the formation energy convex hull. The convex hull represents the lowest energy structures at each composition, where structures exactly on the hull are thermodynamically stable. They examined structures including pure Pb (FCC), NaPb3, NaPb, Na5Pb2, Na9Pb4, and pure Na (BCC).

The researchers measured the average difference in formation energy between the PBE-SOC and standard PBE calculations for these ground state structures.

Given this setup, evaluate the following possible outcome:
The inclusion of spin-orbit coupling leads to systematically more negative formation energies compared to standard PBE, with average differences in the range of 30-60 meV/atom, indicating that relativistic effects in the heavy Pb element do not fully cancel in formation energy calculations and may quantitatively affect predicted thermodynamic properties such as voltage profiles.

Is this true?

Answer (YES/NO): NO